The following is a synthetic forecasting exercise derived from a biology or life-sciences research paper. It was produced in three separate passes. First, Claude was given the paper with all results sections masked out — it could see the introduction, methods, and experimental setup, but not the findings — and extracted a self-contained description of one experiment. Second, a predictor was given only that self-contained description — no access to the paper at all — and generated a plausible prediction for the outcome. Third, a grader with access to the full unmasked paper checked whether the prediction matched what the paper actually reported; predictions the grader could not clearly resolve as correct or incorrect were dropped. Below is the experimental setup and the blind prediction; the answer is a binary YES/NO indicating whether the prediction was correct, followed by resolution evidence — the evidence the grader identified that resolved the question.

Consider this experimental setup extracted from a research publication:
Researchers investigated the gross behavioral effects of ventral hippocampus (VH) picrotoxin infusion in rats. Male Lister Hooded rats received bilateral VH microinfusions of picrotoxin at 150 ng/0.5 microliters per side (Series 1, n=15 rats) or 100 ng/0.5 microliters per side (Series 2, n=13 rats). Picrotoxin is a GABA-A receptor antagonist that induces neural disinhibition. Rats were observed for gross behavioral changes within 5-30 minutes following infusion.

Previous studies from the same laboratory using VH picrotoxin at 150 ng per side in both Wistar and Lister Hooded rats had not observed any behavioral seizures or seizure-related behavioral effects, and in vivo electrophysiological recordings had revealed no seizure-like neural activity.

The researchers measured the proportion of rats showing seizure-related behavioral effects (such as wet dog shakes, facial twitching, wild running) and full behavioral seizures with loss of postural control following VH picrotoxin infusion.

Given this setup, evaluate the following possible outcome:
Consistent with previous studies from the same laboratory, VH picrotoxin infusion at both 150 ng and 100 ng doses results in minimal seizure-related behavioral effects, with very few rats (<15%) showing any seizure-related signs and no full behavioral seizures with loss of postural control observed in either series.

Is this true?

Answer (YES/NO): NO